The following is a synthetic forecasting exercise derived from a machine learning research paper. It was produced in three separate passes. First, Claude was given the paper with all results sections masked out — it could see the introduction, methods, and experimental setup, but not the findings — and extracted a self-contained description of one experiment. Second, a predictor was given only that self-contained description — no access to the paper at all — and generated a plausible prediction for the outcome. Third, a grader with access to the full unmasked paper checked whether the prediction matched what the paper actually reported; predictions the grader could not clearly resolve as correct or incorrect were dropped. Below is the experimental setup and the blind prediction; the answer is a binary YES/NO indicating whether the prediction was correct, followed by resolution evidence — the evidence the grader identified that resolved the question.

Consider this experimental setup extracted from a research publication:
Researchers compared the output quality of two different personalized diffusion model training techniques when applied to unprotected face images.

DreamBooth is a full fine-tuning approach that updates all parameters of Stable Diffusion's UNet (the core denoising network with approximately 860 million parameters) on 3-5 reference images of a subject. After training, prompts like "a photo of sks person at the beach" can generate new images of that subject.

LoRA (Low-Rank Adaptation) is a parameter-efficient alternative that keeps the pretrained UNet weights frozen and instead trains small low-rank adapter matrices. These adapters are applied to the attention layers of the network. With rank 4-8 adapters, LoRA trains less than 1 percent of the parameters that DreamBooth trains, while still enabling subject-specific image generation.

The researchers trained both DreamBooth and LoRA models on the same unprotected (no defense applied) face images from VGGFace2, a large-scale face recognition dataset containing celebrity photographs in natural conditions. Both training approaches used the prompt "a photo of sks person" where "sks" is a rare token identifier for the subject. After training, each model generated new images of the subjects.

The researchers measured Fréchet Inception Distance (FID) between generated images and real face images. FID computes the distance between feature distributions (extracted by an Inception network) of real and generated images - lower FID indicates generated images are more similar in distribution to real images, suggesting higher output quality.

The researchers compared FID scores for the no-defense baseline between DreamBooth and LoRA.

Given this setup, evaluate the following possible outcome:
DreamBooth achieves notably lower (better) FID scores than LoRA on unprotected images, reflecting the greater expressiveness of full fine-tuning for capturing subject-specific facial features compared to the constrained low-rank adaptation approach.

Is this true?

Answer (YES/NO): YES